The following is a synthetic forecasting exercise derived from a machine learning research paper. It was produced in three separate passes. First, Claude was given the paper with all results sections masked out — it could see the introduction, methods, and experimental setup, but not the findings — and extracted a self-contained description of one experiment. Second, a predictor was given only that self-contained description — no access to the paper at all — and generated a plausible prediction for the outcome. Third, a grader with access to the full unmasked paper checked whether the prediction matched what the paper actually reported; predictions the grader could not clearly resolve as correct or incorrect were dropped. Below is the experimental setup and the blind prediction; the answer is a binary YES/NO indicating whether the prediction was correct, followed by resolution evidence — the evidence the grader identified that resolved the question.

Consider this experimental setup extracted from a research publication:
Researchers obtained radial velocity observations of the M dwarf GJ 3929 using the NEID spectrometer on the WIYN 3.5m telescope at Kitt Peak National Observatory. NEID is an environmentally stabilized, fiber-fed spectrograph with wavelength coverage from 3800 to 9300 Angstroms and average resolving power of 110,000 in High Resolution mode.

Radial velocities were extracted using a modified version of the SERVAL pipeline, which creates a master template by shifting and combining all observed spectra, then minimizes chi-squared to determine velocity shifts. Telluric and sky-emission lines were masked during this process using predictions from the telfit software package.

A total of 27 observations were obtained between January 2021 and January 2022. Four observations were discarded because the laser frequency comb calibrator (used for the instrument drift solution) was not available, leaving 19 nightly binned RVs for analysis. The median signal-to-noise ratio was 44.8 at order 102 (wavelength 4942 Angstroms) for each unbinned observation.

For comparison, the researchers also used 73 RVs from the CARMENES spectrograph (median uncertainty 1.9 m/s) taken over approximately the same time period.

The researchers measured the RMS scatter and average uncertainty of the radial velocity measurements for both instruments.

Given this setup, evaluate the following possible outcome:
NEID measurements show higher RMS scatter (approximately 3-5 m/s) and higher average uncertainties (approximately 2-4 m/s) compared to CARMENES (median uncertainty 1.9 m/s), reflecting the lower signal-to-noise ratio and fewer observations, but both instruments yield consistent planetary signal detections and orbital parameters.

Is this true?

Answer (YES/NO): NO